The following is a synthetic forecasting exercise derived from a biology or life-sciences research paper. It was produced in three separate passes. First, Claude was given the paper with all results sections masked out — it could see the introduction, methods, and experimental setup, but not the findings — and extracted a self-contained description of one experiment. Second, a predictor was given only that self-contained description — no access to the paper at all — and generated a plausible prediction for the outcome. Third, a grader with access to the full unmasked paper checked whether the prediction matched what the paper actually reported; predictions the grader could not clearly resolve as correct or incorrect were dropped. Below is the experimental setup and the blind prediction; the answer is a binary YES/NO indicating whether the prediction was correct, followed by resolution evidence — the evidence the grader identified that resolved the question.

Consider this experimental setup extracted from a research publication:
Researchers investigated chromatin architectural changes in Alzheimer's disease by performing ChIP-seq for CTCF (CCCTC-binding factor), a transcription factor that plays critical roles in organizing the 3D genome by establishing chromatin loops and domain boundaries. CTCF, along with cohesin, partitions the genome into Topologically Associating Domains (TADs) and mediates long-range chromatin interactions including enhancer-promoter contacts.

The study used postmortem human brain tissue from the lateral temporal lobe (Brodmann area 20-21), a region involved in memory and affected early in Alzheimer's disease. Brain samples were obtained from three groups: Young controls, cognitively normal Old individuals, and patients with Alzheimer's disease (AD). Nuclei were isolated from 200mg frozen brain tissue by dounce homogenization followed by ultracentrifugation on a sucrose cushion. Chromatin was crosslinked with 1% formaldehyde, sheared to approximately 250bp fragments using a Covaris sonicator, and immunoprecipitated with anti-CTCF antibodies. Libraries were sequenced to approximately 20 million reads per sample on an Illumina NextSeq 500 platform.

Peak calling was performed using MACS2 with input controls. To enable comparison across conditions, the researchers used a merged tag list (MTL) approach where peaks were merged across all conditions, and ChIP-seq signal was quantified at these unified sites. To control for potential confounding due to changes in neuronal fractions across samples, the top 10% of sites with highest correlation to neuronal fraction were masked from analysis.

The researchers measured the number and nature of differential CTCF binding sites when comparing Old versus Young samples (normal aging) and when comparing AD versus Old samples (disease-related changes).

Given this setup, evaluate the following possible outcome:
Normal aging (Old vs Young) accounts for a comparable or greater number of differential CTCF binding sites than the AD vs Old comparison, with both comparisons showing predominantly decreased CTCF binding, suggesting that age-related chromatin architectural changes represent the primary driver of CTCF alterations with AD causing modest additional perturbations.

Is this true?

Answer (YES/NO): NO